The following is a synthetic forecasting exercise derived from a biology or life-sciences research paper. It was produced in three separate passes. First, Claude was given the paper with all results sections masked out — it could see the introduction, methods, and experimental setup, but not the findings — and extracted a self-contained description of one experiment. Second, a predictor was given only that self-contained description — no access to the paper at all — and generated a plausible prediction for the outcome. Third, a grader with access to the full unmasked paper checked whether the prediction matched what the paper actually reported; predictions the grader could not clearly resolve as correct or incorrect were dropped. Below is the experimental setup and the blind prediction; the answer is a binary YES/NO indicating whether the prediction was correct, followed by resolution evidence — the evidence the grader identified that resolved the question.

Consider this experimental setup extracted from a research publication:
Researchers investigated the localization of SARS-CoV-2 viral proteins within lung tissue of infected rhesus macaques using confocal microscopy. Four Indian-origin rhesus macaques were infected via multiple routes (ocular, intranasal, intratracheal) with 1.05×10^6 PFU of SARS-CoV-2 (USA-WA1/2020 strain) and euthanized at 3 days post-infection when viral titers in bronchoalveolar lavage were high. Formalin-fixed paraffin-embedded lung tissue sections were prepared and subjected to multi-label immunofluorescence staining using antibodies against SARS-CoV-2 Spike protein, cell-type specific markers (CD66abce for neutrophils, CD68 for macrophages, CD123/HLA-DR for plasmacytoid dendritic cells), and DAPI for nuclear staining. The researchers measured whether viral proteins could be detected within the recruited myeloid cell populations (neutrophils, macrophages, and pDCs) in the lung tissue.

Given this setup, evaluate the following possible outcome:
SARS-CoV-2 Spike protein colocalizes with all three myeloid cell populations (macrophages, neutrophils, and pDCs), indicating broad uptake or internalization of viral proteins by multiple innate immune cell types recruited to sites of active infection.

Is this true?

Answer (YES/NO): YES